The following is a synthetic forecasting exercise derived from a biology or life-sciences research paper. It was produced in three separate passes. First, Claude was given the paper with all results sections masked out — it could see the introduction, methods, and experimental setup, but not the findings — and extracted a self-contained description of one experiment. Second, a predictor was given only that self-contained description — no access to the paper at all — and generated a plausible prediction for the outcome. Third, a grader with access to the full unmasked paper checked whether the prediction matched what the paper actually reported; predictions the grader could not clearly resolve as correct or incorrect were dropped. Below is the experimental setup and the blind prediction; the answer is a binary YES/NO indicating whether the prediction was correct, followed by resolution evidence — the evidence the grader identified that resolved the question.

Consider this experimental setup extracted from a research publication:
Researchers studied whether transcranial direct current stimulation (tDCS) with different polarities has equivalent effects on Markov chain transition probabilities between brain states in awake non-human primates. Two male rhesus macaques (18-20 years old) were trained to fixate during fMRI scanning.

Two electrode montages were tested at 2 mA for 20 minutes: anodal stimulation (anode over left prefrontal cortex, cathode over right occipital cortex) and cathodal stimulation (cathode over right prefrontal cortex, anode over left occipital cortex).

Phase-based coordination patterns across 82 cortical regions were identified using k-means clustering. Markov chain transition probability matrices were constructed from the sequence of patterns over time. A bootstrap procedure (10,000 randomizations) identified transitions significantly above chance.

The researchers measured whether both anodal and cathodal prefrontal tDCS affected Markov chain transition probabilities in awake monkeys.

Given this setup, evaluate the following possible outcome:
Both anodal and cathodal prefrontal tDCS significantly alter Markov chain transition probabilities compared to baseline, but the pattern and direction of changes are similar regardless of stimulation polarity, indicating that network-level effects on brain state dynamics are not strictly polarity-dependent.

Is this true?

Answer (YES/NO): NO